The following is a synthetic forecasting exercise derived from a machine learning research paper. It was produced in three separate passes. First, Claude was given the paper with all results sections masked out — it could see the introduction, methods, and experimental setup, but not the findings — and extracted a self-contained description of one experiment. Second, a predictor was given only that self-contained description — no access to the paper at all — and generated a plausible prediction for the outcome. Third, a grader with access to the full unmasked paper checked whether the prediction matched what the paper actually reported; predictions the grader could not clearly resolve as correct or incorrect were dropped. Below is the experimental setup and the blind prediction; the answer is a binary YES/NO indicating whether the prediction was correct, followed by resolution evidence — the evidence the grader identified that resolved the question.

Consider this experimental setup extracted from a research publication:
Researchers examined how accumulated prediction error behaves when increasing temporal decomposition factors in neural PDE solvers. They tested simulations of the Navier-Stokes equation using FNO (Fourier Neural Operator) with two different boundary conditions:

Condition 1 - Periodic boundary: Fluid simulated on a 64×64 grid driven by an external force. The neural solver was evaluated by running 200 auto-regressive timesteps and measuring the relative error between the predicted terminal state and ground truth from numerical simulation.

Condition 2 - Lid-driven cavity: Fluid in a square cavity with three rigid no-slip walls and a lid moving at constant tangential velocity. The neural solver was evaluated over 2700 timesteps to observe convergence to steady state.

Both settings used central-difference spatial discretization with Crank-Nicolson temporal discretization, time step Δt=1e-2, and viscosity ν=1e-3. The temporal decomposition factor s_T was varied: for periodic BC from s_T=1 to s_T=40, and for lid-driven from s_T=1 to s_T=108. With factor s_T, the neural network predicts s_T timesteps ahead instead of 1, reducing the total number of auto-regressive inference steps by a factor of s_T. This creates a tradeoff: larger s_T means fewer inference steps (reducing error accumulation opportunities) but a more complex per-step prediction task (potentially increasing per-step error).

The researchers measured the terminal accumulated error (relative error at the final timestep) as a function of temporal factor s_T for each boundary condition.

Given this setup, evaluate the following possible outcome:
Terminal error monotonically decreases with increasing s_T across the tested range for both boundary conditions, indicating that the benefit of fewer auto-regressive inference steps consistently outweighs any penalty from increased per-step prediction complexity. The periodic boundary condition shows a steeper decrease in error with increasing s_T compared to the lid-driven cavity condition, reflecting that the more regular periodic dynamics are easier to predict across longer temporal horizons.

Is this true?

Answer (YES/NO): NO